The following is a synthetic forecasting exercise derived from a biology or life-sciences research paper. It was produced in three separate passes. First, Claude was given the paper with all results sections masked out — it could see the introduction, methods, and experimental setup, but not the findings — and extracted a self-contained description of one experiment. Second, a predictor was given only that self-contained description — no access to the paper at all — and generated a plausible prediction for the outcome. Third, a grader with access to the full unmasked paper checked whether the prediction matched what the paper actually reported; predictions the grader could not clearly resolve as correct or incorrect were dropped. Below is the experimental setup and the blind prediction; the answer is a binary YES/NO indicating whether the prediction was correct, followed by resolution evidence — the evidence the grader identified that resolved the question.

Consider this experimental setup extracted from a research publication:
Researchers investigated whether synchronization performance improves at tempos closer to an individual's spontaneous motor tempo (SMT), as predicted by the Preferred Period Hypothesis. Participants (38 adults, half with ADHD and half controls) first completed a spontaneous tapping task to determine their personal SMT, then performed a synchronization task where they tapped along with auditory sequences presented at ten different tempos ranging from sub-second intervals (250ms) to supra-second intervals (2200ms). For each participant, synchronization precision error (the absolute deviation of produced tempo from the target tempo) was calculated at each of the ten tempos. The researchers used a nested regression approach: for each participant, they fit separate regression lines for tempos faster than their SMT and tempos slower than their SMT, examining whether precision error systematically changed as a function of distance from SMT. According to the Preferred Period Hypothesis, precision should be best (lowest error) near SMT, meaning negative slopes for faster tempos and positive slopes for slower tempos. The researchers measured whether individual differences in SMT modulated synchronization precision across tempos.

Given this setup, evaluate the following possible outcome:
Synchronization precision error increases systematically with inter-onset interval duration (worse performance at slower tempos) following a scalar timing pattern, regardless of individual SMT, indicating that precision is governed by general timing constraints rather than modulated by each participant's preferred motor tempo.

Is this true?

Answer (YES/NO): NO